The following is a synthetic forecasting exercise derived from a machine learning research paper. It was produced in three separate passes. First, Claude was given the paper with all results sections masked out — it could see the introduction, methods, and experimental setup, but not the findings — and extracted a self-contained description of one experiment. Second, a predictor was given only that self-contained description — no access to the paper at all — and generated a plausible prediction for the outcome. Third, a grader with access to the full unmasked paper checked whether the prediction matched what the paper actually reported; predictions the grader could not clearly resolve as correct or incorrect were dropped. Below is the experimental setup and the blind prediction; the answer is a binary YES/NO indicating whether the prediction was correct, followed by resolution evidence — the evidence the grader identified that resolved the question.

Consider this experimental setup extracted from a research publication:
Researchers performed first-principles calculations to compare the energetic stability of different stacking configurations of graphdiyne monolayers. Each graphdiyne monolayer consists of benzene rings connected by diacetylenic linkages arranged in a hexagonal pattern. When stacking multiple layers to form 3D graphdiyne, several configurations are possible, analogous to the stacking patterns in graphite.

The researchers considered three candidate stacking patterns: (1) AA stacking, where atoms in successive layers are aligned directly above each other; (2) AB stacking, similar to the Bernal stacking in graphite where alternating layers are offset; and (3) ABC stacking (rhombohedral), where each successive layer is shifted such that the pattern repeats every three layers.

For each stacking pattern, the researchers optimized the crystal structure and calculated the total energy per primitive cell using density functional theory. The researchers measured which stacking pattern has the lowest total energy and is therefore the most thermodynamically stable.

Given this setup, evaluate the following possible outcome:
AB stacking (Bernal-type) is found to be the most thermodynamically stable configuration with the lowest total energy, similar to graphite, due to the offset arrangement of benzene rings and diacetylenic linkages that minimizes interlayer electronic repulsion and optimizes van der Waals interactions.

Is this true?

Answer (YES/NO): NO